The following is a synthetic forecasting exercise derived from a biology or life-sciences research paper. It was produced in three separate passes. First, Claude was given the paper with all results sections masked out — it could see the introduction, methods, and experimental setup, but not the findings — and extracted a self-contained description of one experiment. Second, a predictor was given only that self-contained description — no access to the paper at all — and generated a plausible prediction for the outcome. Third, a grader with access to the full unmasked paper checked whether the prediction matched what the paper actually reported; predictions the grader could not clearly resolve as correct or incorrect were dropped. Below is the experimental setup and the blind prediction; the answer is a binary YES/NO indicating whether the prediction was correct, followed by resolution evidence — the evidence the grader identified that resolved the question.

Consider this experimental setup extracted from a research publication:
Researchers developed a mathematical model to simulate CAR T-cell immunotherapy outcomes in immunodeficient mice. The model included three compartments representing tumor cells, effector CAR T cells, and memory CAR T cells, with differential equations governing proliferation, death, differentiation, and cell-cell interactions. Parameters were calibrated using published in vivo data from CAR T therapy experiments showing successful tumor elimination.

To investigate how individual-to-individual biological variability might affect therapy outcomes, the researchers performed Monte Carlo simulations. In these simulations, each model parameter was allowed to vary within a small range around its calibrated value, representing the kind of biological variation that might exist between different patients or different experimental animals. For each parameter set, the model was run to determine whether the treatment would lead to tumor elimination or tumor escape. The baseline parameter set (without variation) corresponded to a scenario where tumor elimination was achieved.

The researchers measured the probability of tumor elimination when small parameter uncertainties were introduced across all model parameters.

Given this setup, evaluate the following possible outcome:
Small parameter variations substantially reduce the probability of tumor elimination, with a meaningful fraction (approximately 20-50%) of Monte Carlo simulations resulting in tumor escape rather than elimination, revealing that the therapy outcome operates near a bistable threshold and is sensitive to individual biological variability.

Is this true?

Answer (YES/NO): NO